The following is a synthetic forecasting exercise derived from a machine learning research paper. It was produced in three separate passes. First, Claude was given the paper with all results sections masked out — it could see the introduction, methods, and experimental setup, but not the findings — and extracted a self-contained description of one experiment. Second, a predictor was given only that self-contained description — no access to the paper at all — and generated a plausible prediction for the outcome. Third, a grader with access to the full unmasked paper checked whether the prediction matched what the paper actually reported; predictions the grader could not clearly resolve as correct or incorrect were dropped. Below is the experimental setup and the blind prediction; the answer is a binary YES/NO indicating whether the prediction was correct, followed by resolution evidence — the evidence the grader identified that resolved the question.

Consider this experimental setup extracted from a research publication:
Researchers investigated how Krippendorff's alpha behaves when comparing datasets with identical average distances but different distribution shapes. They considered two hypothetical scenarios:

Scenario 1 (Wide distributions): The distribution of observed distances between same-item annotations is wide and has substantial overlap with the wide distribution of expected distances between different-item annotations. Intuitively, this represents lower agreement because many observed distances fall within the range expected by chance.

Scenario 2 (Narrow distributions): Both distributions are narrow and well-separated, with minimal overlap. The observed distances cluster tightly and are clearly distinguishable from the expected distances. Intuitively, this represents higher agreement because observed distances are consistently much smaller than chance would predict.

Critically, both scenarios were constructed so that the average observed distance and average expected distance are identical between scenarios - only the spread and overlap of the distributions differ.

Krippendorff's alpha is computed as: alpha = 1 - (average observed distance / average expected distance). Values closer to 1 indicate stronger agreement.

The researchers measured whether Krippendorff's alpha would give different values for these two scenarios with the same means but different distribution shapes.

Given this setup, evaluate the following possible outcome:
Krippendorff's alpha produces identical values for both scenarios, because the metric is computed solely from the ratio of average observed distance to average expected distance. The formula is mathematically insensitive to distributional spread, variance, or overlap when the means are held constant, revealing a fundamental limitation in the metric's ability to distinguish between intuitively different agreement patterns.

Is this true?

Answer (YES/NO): YES